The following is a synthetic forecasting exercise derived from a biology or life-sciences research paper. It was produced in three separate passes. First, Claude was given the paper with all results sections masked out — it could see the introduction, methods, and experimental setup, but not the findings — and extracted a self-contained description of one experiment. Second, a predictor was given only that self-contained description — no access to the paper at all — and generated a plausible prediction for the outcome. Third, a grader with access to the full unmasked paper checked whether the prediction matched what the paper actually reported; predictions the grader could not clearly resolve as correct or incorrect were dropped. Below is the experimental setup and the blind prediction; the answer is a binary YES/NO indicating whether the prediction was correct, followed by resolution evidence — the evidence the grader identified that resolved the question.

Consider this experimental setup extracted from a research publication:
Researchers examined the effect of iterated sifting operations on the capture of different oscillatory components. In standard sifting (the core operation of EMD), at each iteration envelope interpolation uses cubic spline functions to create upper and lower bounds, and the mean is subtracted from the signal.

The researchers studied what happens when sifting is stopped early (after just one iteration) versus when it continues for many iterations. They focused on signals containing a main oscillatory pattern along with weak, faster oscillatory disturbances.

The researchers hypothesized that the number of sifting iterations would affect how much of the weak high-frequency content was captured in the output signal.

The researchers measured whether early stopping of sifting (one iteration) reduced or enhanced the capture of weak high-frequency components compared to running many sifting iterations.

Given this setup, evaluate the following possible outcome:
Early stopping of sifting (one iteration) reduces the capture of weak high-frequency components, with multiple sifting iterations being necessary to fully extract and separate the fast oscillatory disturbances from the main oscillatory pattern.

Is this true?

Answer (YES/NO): NO